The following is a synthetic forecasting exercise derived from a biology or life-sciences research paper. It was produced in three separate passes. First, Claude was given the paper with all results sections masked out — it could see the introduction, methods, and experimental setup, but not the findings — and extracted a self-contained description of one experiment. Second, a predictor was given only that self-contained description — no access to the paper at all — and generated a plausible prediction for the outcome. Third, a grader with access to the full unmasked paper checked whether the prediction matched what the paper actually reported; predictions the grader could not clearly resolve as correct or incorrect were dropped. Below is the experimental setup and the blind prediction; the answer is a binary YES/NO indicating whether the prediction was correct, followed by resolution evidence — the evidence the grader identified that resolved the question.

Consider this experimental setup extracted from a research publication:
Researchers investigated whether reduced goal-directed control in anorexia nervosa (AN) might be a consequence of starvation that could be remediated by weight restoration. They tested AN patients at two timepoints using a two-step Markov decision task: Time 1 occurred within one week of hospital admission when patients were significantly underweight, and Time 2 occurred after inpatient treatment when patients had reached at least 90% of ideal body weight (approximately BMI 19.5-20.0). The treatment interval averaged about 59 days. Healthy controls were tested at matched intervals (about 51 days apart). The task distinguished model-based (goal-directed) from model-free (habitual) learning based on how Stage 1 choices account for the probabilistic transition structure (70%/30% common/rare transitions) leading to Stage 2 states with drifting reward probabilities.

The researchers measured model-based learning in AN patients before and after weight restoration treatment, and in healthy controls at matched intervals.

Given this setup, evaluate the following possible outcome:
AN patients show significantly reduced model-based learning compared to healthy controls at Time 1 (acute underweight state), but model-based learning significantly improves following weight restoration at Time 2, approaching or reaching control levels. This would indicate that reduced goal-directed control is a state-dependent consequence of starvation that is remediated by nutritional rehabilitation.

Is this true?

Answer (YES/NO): NO